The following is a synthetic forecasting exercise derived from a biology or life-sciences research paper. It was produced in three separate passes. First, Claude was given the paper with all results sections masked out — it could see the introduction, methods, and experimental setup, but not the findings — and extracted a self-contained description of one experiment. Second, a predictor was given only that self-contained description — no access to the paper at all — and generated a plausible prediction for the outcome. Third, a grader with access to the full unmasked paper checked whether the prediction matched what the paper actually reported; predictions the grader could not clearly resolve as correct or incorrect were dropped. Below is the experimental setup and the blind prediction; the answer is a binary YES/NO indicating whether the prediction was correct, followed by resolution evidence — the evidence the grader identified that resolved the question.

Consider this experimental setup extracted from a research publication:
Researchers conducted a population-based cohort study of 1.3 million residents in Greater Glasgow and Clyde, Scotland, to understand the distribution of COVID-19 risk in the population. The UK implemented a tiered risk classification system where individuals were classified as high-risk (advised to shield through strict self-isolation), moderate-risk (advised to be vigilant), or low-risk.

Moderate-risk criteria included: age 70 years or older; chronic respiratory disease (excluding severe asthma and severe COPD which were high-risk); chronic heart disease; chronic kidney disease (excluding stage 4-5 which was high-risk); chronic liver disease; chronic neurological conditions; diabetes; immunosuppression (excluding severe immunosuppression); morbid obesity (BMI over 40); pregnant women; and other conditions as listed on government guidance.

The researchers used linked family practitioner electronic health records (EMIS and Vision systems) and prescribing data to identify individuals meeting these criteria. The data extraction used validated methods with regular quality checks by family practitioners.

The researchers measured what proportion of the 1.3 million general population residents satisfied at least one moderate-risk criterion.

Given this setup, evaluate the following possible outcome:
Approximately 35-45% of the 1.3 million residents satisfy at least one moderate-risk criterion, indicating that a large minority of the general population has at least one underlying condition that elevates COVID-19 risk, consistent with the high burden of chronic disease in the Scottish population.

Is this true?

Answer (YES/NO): NO